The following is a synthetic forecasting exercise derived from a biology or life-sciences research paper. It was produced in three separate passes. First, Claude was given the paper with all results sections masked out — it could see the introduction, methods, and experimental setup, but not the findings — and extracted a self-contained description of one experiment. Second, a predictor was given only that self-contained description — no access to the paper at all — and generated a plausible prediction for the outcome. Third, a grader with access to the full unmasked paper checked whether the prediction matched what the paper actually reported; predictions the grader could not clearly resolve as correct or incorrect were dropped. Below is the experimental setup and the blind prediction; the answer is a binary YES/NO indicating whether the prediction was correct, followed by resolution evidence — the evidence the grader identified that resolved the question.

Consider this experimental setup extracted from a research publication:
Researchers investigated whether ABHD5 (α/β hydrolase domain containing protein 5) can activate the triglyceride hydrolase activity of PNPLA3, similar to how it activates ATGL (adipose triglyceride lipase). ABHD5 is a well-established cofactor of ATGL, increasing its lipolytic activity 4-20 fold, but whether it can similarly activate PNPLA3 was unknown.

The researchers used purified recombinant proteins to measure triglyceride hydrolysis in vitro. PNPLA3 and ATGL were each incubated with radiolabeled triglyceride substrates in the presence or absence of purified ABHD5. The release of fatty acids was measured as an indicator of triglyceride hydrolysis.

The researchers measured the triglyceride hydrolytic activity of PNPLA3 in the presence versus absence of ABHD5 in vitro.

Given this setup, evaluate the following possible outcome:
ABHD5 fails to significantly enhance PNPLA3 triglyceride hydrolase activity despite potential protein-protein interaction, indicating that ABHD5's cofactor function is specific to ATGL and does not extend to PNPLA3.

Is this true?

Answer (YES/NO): NO